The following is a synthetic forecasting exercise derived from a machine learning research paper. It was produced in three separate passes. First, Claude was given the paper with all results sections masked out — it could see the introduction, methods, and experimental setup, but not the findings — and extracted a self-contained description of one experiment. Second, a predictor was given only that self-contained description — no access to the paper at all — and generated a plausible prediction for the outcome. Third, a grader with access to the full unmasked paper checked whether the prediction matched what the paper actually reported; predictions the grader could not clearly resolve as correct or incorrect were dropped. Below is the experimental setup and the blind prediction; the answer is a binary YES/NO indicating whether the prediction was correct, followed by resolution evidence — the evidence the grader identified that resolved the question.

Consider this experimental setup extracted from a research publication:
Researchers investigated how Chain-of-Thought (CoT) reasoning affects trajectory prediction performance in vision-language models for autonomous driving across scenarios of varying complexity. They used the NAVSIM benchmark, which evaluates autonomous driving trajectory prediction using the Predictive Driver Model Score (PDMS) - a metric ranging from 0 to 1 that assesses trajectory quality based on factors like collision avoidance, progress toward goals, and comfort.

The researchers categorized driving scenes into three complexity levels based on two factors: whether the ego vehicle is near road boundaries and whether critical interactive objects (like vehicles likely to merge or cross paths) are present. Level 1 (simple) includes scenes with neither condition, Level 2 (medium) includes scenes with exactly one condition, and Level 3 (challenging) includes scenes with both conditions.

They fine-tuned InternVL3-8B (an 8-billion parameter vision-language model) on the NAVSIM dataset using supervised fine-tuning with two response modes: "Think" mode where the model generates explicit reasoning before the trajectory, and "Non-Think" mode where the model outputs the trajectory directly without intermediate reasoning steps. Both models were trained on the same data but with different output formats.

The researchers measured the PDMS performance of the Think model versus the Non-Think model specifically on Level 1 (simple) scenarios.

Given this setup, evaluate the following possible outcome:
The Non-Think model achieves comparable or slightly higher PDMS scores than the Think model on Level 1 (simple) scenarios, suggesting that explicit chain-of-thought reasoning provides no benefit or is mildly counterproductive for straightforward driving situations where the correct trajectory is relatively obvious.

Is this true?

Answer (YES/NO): YES